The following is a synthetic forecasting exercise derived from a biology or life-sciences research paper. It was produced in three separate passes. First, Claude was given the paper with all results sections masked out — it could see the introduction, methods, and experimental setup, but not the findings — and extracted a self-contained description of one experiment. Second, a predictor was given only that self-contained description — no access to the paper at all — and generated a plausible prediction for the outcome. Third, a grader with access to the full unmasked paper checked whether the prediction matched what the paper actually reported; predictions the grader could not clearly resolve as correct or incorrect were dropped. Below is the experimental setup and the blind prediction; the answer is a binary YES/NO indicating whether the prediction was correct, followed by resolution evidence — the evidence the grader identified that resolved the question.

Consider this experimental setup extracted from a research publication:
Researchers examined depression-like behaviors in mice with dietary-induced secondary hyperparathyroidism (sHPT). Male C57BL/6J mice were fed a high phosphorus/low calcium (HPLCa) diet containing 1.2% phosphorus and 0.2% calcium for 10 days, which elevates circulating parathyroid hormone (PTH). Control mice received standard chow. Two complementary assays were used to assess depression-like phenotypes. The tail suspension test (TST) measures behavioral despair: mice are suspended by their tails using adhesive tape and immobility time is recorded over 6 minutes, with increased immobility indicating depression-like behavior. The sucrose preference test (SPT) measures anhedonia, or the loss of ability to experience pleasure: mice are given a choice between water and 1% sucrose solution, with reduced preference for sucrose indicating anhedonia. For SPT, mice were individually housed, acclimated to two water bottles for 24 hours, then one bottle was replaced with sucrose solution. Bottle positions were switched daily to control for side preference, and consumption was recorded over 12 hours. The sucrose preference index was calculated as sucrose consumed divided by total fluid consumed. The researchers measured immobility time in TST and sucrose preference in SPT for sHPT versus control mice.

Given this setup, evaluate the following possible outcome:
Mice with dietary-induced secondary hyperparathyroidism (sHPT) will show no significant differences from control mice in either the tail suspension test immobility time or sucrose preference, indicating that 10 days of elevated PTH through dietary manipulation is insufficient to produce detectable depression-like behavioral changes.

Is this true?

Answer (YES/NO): NO